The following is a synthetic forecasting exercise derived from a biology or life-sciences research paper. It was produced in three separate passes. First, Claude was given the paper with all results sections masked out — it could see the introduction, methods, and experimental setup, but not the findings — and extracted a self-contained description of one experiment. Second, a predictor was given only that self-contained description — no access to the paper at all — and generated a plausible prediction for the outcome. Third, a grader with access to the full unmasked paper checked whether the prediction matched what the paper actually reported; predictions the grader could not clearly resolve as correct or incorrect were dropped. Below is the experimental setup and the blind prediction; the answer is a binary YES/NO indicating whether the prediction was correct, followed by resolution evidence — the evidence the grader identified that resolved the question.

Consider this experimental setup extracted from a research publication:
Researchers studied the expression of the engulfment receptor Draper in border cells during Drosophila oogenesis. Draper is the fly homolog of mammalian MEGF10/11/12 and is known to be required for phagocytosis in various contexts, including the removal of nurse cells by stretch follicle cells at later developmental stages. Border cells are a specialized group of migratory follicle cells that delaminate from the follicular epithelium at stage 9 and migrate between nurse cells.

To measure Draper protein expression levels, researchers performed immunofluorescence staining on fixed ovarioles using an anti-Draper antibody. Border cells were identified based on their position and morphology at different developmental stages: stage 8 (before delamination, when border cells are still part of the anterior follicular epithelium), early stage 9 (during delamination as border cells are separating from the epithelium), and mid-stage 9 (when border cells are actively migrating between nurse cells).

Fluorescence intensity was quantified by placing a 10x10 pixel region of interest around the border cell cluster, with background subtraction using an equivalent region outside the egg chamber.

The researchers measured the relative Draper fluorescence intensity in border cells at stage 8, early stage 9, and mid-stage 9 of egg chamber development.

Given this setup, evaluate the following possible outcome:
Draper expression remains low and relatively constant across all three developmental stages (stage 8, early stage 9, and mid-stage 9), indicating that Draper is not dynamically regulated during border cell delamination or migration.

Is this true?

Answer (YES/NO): NO